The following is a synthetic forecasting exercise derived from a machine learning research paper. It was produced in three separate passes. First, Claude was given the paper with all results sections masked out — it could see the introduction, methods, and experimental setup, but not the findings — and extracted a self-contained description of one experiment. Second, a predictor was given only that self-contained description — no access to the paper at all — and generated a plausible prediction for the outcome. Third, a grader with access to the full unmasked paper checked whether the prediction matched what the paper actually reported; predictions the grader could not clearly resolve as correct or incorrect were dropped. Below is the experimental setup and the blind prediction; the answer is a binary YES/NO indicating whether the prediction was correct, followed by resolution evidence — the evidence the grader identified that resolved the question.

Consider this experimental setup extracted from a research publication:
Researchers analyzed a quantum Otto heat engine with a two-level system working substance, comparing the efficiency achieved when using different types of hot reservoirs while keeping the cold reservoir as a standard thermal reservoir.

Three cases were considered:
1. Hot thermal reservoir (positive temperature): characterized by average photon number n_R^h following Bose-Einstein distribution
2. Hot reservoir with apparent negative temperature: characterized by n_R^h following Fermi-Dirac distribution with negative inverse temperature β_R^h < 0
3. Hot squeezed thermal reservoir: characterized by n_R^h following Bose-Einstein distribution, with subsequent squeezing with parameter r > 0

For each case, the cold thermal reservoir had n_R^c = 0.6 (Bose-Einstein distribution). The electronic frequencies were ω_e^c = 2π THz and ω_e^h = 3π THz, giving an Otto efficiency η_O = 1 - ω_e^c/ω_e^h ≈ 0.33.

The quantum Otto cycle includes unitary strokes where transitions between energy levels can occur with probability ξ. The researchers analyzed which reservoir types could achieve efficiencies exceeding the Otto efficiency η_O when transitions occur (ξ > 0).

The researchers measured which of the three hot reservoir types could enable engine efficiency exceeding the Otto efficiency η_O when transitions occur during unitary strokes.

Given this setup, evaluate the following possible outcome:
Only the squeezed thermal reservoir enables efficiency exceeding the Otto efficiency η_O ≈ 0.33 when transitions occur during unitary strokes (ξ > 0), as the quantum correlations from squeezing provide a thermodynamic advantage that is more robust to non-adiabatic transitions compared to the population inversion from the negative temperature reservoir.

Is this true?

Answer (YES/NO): NO